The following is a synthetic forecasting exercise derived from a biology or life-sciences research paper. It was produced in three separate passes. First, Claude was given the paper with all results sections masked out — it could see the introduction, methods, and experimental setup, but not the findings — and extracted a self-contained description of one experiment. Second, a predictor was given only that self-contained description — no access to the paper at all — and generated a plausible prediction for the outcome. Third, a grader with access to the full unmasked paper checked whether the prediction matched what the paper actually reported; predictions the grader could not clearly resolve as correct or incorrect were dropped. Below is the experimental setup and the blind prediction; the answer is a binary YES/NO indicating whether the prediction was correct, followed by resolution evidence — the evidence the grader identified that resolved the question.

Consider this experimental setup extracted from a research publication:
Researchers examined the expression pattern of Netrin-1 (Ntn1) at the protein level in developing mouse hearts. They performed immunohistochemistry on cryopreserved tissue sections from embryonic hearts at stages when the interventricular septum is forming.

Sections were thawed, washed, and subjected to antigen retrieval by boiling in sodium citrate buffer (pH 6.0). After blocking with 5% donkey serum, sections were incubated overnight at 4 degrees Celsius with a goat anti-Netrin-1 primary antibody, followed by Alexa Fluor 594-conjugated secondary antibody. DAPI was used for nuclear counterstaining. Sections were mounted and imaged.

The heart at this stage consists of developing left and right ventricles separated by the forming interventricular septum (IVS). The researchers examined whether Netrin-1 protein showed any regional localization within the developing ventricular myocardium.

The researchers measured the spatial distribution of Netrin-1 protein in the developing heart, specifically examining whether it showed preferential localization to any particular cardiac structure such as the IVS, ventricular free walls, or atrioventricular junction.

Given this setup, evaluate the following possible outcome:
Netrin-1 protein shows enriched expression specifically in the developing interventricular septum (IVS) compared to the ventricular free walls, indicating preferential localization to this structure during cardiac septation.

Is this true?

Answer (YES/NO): NO